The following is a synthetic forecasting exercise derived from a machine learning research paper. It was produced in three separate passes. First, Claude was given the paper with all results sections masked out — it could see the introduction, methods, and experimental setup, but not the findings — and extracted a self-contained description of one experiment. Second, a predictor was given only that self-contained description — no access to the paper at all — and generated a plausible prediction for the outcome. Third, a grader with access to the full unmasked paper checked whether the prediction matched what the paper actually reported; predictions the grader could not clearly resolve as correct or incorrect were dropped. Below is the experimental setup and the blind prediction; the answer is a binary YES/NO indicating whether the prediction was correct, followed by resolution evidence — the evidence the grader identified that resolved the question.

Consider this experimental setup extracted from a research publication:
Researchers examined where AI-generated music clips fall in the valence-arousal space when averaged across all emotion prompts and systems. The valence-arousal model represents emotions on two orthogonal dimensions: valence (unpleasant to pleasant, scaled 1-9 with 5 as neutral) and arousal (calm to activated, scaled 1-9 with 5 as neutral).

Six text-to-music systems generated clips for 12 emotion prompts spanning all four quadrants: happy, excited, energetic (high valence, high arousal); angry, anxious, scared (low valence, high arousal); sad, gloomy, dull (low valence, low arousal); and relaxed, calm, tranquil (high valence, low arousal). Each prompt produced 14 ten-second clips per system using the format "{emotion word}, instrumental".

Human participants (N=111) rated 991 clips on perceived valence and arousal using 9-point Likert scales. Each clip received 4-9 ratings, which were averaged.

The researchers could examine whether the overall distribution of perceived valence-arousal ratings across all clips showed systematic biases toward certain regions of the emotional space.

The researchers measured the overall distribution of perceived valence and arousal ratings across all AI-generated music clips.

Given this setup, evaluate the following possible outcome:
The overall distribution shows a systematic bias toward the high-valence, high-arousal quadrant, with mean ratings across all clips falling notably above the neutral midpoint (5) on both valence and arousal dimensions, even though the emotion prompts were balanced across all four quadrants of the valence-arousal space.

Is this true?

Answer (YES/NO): NO